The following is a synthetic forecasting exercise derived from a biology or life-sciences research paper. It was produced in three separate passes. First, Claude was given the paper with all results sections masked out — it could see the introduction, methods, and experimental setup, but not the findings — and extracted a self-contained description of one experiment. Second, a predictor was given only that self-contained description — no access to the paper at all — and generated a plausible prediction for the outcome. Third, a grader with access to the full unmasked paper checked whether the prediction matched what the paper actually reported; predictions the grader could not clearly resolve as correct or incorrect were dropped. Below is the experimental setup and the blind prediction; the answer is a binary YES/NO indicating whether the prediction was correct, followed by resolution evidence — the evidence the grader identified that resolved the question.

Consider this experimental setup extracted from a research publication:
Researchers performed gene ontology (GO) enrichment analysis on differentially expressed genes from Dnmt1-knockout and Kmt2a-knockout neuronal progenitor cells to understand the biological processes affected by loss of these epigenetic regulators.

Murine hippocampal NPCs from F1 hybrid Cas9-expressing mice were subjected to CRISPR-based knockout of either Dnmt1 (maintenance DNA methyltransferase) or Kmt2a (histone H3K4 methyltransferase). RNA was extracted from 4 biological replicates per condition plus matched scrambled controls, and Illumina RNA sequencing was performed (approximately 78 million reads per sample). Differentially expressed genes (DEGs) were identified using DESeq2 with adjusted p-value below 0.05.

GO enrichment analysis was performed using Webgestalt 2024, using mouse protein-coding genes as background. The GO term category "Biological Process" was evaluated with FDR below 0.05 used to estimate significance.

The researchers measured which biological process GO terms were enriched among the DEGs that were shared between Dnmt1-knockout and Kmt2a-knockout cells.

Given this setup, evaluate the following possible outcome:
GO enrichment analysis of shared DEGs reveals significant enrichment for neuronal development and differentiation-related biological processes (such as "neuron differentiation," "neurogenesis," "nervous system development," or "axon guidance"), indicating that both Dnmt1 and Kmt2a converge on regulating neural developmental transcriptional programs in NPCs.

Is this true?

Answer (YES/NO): YES